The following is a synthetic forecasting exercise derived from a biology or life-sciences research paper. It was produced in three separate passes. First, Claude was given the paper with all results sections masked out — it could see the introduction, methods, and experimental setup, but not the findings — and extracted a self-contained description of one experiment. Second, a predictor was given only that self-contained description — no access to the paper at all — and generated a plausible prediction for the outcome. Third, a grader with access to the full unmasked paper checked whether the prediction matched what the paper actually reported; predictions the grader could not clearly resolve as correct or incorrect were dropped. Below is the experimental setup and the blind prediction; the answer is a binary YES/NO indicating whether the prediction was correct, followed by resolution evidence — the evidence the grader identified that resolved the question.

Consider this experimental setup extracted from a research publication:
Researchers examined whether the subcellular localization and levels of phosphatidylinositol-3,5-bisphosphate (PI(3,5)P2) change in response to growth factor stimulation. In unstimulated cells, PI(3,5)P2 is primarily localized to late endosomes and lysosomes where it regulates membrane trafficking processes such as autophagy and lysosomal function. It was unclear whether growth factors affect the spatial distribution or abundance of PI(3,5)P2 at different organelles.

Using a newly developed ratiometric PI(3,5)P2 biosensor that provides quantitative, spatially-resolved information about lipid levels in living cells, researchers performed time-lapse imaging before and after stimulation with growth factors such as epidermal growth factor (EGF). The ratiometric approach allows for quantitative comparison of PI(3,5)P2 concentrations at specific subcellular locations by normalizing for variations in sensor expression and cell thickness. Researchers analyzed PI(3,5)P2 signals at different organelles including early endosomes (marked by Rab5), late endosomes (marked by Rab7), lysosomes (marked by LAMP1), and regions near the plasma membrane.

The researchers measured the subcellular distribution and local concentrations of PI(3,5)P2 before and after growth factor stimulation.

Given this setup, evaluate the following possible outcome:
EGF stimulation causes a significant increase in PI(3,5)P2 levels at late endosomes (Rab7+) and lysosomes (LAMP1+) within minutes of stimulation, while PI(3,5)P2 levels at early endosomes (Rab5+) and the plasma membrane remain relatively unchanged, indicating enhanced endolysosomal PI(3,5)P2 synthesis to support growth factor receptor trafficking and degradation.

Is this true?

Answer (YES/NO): NO